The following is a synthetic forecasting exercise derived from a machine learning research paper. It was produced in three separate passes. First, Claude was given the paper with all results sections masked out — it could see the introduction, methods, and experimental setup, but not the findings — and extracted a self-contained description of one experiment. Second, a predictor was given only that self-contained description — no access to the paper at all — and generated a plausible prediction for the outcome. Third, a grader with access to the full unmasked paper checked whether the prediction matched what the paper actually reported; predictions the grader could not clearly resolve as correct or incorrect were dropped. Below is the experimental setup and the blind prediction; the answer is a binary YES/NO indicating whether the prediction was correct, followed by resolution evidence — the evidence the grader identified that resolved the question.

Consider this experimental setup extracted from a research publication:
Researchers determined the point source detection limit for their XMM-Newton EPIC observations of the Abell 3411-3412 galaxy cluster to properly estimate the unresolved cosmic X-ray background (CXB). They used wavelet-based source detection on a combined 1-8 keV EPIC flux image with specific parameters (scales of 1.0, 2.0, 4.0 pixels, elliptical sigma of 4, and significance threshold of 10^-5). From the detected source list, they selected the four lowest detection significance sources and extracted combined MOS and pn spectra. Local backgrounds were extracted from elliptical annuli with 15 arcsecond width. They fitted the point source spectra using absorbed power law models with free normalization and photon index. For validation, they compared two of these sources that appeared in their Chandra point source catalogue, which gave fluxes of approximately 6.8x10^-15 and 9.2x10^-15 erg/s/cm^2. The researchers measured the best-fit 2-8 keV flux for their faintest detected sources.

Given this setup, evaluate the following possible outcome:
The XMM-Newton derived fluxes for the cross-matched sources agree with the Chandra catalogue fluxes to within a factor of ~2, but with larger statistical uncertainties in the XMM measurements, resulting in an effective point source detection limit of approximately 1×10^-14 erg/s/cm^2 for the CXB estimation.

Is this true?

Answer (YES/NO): NO